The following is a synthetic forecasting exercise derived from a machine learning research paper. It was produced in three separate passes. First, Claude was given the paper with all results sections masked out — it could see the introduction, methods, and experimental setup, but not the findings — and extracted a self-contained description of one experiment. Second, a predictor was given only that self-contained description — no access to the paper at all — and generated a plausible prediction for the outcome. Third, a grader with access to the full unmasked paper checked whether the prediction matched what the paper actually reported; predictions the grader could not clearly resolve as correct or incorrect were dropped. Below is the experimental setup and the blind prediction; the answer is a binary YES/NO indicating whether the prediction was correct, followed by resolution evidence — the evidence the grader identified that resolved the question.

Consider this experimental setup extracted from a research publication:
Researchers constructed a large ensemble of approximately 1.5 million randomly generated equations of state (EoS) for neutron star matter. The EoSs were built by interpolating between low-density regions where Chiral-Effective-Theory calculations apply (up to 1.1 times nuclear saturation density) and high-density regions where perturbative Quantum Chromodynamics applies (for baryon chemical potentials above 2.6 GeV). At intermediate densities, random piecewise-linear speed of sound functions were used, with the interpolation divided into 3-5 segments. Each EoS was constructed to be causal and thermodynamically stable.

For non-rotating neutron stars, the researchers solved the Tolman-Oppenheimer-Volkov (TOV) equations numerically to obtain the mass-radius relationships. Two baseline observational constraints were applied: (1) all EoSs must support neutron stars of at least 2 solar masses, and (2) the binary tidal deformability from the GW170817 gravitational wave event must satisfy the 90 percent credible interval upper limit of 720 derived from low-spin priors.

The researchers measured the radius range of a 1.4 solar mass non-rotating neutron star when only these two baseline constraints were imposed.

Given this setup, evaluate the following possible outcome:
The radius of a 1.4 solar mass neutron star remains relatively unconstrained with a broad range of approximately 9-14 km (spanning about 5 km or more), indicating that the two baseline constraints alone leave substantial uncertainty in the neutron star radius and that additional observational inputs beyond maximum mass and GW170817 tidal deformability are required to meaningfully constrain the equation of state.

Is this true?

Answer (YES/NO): NO